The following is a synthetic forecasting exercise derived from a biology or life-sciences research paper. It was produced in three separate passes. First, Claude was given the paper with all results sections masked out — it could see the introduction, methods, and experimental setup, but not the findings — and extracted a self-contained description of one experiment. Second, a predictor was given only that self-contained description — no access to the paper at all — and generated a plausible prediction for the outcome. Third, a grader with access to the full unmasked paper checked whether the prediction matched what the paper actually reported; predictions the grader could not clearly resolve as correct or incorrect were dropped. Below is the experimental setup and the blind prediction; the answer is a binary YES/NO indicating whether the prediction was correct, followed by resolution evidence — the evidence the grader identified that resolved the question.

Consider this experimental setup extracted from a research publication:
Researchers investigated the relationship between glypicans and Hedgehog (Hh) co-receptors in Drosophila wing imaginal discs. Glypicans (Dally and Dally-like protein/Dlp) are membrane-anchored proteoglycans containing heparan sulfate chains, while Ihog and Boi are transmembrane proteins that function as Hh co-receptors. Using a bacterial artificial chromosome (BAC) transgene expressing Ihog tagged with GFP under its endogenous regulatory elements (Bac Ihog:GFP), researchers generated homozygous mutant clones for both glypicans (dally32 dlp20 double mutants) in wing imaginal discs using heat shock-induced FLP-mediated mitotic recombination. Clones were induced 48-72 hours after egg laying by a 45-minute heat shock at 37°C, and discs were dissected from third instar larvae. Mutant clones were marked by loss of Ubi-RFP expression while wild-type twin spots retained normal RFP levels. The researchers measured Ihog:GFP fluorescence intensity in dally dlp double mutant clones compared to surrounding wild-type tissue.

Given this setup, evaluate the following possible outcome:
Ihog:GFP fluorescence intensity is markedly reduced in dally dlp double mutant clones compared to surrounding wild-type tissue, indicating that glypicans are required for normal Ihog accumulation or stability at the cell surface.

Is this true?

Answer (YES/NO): YES